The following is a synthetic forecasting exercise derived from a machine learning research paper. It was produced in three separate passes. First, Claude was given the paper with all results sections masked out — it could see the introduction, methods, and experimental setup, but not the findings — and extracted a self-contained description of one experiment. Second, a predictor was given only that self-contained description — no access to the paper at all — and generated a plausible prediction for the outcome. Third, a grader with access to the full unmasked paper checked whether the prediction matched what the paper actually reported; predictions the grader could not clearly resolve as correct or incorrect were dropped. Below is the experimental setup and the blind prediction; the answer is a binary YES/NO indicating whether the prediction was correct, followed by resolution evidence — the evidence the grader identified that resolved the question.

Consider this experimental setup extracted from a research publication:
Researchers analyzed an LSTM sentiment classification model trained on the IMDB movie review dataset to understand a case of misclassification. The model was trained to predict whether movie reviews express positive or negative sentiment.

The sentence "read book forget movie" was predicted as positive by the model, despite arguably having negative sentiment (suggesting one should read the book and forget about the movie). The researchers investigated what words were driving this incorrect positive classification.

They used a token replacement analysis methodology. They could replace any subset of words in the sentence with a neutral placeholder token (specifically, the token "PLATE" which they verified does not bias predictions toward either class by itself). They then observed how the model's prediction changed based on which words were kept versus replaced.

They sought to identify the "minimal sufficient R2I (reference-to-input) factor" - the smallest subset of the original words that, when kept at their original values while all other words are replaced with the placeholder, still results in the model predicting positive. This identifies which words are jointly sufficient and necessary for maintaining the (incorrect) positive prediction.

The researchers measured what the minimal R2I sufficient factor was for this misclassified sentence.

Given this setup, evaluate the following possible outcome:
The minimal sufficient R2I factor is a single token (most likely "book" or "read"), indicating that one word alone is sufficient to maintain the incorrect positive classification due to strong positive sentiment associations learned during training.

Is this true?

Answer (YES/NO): NO